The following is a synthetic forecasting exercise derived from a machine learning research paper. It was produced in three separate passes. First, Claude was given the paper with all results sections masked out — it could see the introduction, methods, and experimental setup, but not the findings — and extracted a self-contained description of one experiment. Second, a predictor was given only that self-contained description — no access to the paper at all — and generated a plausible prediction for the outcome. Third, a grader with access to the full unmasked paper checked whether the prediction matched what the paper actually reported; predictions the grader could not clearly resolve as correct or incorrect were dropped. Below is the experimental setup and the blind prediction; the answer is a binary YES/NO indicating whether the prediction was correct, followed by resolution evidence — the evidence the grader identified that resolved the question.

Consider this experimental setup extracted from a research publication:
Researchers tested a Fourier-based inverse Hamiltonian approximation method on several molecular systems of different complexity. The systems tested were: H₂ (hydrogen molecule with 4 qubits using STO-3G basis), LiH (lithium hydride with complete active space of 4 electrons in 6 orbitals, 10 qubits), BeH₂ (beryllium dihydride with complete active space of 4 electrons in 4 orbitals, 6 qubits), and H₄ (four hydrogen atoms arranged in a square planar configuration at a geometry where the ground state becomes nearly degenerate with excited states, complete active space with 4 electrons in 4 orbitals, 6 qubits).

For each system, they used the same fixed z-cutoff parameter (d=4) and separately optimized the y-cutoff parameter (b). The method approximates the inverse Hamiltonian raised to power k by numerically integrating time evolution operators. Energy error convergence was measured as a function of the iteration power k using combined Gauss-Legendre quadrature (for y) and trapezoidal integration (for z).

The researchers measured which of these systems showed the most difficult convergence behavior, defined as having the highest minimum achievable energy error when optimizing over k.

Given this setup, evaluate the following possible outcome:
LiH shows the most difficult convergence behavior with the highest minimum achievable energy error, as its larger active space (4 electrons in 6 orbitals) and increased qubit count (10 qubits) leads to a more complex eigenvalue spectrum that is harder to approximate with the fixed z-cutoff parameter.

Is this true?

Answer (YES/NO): NO